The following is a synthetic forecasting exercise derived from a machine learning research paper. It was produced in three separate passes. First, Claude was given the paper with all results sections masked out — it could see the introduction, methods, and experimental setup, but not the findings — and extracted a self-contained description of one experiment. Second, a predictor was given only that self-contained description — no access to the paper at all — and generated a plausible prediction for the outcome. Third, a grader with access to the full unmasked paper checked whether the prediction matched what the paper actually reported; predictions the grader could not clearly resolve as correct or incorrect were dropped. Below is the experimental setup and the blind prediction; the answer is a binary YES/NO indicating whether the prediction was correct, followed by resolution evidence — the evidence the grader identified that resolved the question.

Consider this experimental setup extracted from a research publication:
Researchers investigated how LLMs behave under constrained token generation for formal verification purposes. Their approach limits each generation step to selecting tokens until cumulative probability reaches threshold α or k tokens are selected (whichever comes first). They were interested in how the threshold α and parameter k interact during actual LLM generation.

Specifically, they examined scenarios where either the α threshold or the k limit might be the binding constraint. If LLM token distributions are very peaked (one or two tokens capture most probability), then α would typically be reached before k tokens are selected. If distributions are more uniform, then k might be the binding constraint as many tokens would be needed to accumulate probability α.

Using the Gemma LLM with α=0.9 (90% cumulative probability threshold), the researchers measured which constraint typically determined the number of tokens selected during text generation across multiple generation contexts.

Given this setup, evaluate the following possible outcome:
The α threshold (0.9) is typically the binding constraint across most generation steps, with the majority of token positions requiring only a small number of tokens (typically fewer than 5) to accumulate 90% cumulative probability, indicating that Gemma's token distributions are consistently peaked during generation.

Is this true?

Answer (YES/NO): YES